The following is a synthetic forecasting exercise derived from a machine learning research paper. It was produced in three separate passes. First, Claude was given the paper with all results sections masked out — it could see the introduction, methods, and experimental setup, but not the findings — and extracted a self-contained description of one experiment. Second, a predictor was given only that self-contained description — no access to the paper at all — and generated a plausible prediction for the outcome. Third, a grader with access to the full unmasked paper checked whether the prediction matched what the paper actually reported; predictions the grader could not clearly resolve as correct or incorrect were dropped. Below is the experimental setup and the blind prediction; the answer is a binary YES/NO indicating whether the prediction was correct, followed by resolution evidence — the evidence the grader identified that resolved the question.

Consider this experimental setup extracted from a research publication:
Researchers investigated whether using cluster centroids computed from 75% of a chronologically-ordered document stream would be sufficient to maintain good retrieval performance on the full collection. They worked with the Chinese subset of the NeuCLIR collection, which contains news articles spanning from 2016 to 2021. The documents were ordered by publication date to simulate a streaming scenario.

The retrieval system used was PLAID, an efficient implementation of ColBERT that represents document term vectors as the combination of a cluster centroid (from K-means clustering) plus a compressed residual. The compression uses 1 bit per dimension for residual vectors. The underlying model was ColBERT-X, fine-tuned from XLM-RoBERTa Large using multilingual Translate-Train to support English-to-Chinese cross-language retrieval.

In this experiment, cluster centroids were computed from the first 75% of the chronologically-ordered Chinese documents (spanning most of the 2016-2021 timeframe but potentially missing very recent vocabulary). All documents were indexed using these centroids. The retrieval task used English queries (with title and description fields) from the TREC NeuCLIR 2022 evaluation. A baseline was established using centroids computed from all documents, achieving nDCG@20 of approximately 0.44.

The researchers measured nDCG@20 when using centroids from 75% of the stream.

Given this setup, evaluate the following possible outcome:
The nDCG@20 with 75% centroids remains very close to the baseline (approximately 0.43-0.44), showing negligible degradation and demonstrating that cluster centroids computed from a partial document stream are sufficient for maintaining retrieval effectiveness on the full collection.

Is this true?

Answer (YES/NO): NO